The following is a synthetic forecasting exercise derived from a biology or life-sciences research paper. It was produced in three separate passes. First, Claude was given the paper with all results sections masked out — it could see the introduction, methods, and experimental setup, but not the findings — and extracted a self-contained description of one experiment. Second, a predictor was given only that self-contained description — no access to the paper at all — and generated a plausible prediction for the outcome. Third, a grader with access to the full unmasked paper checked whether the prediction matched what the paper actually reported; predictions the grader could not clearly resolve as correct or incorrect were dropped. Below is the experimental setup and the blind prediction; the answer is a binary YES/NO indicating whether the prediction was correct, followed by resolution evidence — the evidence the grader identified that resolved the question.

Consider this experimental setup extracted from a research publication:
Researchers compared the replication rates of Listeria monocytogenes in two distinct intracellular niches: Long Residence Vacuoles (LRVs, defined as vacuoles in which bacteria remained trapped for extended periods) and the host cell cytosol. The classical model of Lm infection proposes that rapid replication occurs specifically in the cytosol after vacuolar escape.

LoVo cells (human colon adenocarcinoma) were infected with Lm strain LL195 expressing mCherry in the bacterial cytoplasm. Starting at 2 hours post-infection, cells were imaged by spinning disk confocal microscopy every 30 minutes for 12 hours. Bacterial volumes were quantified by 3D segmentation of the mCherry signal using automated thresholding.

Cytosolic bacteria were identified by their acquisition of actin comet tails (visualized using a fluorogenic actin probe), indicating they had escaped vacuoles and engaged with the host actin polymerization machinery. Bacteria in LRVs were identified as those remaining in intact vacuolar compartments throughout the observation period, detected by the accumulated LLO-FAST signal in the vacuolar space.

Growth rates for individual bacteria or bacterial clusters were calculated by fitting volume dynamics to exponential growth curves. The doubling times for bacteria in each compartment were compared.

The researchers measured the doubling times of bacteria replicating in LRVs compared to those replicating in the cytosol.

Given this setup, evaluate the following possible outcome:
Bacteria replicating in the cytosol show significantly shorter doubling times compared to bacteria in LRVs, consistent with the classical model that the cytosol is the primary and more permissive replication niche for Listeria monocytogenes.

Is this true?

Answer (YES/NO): NO